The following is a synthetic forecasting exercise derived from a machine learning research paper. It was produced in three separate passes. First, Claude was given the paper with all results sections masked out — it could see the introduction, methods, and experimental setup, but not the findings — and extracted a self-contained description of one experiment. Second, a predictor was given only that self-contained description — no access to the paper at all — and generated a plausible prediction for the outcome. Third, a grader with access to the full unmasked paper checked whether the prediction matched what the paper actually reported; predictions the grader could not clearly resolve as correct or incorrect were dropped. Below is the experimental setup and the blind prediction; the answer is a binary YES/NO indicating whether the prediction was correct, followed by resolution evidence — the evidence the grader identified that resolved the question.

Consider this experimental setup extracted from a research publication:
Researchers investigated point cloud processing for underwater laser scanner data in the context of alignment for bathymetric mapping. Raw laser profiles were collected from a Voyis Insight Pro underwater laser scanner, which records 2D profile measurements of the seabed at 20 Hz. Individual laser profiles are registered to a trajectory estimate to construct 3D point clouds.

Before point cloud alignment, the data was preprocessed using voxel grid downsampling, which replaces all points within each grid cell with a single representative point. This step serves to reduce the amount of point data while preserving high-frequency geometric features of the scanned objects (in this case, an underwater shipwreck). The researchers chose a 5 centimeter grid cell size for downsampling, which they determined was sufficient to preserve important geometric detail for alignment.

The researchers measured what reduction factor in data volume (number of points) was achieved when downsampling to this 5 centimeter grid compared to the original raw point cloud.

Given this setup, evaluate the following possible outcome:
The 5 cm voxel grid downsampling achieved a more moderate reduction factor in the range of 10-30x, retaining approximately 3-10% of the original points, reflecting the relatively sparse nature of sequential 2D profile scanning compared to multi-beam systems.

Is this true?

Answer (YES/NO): YES